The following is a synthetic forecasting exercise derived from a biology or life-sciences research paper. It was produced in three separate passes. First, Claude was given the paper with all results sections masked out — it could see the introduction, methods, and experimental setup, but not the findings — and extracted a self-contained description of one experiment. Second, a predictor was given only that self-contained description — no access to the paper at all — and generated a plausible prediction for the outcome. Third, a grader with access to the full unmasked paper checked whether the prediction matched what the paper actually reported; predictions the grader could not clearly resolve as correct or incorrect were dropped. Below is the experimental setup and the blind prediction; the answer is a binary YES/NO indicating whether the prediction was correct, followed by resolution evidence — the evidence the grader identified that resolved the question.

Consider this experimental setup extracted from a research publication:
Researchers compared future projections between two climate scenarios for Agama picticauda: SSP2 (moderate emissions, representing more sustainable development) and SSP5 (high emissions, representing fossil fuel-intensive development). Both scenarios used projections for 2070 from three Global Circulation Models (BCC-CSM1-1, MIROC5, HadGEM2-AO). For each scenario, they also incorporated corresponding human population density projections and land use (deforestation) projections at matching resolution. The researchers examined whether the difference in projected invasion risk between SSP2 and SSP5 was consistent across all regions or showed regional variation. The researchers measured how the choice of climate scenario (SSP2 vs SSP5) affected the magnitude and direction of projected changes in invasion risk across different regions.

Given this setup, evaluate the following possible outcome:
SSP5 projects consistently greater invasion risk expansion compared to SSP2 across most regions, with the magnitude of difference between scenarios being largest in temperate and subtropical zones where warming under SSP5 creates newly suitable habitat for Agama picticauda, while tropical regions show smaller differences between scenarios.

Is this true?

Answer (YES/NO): NO